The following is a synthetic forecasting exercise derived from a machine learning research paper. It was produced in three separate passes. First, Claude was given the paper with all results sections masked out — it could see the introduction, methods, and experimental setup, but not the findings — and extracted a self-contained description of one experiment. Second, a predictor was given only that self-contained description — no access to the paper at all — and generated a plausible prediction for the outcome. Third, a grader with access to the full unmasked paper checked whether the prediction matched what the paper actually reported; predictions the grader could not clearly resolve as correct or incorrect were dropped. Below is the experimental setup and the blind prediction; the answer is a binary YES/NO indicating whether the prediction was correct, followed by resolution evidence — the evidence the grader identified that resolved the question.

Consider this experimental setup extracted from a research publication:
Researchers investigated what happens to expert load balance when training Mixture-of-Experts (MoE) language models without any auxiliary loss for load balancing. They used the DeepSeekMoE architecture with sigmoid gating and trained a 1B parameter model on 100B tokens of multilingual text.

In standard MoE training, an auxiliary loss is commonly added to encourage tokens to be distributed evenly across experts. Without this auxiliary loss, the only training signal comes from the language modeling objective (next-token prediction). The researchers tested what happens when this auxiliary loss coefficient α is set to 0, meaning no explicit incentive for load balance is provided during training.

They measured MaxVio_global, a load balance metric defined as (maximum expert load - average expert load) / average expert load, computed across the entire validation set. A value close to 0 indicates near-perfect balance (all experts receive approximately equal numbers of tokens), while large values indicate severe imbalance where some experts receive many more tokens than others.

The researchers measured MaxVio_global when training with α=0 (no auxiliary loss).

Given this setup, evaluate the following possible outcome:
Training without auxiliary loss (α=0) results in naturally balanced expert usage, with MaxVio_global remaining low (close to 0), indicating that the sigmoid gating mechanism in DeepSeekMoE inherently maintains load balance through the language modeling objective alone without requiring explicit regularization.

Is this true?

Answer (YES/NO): NO